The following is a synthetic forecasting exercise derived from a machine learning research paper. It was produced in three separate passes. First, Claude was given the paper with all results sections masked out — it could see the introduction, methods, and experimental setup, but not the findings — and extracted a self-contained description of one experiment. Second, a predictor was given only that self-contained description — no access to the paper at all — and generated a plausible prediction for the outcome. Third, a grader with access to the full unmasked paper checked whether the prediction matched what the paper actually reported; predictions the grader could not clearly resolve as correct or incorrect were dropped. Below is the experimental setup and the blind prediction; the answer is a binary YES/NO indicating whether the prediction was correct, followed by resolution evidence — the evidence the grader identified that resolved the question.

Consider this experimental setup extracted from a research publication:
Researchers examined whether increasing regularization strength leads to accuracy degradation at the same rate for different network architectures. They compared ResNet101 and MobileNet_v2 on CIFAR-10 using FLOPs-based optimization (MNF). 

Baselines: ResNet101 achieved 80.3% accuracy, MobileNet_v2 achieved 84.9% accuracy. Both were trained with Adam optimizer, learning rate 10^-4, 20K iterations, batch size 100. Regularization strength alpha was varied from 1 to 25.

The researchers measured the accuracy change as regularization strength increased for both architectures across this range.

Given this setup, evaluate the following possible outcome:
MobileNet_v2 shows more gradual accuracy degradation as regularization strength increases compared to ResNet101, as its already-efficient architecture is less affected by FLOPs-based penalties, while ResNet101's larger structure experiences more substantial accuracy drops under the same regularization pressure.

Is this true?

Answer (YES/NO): NO